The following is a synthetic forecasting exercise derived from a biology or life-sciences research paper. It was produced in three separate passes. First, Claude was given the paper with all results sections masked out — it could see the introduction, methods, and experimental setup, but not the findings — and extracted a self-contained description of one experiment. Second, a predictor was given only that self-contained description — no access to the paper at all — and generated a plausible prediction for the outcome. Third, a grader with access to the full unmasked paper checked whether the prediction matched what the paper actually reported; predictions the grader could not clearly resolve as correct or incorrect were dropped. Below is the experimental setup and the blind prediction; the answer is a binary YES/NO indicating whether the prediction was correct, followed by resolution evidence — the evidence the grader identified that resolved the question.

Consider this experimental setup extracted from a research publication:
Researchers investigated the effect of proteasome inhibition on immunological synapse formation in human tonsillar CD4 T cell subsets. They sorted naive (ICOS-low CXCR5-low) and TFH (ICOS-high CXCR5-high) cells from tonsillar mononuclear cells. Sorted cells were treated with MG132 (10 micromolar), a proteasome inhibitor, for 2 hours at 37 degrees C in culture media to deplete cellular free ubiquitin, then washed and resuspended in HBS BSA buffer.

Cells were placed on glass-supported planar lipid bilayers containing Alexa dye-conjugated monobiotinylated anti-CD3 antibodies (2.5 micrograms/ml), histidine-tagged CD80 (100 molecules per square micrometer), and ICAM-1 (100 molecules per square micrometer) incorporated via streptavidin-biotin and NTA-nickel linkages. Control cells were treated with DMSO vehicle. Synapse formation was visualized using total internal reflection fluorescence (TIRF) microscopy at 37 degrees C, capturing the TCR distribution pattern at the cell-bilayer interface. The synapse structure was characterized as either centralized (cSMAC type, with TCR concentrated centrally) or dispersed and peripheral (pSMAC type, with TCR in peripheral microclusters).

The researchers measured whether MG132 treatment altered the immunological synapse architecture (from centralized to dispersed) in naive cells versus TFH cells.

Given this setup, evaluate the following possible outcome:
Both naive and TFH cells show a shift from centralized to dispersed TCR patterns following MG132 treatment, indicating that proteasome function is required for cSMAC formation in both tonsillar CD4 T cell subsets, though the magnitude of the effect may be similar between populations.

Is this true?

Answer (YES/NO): NO